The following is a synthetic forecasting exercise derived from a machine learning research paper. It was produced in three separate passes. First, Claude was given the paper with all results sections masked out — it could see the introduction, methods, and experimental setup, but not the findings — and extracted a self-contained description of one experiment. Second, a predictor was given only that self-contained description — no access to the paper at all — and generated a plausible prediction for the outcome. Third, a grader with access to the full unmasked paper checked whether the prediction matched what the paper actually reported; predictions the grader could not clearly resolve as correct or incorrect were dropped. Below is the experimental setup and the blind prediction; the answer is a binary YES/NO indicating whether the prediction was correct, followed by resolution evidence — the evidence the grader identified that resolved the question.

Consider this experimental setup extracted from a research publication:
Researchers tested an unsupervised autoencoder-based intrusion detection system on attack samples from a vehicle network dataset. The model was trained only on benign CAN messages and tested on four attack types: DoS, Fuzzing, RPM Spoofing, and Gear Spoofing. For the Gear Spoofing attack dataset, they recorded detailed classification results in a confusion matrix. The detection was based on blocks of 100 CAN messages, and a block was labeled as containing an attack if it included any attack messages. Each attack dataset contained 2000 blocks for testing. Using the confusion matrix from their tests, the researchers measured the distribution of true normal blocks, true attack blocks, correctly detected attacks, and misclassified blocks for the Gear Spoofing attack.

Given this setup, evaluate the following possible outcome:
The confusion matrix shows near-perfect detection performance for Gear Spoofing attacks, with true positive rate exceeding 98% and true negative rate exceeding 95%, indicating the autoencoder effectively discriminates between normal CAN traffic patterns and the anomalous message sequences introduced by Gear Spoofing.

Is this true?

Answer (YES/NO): YES